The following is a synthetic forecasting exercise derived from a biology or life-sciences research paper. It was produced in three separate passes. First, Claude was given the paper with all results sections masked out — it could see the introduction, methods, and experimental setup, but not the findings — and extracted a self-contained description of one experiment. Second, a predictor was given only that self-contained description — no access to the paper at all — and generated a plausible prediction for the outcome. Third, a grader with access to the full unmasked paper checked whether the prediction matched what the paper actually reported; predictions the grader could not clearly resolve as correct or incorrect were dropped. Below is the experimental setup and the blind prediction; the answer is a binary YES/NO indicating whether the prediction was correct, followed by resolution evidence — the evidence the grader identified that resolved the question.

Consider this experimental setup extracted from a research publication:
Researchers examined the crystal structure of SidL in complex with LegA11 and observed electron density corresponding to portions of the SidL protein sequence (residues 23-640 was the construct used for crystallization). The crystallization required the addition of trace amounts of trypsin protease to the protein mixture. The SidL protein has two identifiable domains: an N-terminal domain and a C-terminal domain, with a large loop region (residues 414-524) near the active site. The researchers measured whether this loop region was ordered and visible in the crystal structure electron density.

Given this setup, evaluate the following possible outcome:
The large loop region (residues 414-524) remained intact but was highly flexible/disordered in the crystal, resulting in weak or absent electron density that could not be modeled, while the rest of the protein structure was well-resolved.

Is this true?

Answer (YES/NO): NO